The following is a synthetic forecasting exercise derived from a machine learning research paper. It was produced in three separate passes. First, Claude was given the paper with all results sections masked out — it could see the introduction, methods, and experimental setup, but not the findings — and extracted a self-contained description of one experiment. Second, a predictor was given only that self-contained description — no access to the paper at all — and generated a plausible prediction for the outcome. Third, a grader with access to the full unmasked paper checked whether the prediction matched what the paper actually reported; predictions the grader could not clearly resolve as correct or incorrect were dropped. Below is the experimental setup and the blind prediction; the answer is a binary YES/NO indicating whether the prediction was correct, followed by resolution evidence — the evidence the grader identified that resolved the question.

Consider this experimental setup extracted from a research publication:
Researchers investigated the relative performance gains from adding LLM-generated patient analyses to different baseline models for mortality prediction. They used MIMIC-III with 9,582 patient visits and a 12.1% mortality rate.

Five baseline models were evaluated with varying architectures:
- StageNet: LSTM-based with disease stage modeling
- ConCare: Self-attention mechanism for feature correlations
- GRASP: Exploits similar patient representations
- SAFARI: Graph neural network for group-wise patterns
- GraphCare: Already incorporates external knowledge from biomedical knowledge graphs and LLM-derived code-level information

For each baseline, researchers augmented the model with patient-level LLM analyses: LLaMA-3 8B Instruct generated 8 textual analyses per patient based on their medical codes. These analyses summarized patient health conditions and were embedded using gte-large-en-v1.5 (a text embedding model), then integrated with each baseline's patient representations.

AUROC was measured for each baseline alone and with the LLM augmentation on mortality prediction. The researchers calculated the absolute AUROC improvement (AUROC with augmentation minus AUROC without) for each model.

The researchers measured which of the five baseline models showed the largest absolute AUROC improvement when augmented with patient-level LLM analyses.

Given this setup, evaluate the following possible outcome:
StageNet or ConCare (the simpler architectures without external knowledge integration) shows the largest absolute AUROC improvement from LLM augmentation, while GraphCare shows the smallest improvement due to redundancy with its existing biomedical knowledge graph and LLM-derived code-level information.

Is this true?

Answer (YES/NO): NO